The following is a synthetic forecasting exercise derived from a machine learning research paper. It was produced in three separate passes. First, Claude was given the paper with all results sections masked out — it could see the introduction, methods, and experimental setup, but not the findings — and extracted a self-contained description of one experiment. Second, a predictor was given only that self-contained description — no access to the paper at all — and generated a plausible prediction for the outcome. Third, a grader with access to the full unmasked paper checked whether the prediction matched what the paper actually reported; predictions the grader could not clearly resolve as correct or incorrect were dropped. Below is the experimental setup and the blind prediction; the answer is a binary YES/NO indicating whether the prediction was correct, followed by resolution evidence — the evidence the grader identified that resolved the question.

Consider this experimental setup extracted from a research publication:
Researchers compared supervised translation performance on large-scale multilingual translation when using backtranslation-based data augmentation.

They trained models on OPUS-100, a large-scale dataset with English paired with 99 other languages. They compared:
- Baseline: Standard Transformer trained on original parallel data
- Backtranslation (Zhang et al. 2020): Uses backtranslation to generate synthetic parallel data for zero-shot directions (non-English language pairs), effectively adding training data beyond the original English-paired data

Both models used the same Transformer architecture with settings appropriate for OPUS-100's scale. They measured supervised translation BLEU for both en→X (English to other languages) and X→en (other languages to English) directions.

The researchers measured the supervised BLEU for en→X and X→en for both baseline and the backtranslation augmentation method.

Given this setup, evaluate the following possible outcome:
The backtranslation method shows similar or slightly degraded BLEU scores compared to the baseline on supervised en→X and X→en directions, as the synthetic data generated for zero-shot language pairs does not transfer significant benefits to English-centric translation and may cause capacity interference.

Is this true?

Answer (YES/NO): NO